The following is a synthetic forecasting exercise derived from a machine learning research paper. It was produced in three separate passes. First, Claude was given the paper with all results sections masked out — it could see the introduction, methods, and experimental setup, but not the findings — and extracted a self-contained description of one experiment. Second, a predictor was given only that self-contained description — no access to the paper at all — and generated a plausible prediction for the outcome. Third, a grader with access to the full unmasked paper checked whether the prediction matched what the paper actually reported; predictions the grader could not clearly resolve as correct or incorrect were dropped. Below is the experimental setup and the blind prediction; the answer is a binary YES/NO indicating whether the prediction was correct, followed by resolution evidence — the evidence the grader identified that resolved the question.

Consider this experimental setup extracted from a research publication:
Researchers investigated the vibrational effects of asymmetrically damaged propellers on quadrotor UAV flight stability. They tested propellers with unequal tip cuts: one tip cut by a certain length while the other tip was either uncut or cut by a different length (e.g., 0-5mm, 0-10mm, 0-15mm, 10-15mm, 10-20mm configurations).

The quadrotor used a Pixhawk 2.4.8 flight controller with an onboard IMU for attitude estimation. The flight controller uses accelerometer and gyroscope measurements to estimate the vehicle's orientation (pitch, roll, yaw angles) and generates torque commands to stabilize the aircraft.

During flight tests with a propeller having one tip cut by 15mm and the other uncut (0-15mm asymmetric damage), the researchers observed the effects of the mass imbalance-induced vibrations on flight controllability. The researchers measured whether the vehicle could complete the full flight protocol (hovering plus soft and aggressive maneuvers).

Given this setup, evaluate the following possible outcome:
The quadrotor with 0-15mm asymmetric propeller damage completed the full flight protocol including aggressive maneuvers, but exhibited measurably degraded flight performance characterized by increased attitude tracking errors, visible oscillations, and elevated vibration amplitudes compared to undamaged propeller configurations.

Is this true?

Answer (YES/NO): NO